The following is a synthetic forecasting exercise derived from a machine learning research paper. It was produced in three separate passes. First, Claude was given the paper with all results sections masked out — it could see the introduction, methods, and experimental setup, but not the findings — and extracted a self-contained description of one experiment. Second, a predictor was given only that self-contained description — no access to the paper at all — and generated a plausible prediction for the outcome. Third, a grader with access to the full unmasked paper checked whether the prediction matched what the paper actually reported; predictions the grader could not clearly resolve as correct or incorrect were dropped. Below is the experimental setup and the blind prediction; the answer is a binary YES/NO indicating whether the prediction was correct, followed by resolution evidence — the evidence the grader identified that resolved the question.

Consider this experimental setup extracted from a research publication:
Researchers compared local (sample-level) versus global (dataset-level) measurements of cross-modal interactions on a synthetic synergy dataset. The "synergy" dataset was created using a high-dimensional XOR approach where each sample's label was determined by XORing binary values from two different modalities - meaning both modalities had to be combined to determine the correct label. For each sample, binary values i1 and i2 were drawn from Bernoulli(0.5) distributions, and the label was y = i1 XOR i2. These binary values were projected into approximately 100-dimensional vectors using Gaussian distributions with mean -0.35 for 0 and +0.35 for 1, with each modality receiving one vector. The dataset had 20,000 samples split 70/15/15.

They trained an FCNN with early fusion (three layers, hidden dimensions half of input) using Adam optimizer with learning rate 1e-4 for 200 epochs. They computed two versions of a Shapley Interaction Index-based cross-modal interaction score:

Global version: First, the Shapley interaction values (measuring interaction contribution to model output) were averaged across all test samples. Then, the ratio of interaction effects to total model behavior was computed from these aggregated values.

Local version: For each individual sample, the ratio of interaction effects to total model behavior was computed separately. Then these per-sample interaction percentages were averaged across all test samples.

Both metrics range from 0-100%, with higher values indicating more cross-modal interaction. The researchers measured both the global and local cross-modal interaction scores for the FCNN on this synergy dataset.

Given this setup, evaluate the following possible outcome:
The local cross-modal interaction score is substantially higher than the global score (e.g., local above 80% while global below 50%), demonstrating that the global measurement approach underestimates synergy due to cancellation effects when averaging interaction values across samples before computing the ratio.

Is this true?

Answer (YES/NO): NO